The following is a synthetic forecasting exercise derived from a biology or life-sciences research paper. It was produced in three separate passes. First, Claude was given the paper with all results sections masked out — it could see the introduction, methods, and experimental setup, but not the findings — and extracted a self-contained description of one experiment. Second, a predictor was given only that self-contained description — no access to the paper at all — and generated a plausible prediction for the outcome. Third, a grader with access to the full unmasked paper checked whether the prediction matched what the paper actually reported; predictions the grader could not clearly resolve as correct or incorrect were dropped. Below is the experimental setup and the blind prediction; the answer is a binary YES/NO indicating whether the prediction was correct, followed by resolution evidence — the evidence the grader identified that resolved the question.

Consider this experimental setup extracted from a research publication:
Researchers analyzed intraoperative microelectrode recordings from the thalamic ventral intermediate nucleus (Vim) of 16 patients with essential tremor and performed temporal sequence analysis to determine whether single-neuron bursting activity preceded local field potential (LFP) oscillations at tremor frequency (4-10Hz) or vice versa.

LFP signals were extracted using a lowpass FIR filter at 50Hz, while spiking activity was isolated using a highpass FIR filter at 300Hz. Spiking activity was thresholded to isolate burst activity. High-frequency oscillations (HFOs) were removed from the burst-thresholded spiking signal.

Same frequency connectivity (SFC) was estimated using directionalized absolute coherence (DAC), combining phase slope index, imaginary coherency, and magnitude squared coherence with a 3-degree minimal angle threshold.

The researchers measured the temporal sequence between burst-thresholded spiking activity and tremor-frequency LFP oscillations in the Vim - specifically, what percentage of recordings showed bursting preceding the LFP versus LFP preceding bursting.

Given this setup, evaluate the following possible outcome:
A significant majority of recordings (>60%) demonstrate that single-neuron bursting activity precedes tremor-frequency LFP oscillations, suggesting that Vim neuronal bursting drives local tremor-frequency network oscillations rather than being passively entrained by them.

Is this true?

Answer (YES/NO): NO